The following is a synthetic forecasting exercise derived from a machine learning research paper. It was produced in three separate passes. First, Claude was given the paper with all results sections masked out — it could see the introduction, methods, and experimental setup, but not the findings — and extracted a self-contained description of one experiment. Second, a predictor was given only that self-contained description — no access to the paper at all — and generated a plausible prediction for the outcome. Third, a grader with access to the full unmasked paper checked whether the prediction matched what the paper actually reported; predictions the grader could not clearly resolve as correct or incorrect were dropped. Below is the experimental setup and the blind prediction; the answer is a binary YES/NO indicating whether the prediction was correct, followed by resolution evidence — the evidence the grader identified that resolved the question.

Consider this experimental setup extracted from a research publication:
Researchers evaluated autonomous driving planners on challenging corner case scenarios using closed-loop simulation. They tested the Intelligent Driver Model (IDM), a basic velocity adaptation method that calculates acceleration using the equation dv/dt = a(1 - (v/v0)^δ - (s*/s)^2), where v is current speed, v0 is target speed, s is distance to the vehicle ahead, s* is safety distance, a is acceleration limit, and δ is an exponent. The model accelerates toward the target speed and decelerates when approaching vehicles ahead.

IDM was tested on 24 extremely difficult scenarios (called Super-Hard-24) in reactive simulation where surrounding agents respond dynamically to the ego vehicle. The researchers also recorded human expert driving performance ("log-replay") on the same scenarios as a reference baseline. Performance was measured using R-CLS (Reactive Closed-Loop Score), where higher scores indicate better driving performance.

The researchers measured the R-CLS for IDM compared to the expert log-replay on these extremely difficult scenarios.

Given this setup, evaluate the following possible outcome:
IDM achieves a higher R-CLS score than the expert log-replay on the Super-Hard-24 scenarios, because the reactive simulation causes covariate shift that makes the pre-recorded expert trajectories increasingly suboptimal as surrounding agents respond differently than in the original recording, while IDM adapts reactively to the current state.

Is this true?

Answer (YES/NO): NO